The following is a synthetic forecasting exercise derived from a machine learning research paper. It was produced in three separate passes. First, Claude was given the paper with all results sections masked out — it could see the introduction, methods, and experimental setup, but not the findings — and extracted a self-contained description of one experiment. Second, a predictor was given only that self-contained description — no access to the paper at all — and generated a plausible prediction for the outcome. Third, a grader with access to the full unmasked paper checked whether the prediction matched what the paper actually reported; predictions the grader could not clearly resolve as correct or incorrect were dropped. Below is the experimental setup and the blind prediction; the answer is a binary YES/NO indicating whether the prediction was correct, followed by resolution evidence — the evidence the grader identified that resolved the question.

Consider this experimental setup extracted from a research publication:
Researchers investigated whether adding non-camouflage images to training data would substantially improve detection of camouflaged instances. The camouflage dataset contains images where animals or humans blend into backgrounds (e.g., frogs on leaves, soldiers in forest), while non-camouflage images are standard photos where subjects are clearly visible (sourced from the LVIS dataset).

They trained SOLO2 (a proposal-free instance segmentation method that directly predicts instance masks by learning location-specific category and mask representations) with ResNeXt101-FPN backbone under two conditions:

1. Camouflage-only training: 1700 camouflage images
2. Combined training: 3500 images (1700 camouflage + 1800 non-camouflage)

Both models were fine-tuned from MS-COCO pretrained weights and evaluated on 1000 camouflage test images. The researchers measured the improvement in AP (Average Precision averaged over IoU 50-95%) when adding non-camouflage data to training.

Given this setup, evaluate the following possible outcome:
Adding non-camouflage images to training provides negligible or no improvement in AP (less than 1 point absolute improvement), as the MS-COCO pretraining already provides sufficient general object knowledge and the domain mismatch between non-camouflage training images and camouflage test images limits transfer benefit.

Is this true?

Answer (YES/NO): NO